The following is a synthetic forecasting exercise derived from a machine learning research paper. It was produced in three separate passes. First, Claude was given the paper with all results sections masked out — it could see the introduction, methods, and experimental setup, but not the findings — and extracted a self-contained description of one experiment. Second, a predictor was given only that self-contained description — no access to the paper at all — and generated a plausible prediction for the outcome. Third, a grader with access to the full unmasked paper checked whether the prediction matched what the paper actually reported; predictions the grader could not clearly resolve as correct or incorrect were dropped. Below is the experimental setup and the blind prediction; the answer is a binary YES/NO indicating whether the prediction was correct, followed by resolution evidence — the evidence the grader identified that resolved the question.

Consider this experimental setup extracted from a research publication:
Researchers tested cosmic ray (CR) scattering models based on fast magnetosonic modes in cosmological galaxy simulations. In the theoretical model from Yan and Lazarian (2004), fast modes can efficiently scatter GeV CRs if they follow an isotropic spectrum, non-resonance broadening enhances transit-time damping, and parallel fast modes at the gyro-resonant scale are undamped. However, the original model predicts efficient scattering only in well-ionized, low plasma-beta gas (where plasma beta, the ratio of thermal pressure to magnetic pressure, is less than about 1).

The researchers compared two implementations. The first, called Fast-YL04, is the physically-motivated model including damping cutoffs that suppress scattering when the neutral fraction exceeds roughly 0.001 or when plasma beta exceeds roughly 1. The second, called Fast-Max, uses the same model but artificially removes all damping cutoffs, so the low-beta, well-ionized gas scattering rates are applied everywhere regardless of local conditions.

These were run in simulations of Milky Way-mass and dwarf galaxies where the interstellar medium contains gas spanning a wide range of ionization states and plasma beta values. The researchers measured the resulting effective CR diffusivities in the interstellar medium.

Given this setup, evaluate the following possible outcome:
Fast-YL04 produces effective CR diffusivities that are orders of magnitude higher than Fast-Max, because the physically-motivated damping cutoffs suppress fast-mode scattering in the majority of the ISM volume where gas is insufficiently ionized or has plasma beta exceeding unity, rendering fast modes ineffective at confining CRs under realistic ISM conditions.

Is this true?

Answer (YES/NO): NO